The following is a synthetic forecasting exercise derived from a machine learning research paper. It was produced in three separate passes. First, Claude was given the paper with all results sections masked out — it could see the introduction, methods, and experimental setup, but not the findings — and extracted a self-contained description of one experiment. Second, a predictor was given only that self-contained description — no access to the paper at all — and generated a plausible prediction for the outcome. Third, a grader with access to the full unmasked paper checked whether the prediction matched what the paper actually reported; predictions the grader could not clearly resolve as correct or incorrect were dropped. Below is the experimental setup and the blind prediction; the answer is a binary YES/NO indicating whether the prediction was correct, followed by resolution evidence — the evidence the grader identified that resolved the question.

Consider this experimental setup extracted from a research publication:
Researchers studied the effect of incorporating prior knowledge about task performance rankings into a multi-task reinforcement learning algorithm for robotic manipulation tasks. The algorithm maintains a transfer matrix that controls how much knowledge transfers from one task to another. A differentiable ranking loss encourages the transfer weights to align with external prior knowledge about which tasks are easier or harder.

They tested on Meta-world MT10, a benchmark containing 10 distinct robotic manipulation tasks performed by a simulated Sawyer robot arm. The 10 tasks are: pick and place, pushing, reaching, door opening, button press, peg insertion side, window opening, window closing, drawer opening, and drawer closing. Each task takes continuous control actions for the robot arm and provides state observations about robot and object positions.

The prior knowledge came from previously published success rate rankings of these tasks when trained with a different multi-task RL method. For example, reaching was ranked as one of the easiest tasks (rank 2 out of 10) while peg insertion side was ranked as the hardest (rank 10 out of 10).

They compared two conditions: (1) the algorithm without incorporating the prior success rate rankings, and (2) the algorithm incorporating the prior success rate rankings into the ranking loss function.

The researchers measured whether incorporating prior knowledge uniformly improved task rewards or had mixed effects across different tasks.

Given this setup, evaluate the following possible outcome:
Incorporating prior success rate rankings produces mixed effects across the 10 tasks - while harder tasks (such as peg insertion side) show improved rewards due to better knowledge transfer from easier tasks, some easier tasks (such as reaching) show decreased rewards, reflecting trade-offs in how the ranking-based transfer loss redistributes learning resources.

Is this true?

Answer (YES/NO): NO